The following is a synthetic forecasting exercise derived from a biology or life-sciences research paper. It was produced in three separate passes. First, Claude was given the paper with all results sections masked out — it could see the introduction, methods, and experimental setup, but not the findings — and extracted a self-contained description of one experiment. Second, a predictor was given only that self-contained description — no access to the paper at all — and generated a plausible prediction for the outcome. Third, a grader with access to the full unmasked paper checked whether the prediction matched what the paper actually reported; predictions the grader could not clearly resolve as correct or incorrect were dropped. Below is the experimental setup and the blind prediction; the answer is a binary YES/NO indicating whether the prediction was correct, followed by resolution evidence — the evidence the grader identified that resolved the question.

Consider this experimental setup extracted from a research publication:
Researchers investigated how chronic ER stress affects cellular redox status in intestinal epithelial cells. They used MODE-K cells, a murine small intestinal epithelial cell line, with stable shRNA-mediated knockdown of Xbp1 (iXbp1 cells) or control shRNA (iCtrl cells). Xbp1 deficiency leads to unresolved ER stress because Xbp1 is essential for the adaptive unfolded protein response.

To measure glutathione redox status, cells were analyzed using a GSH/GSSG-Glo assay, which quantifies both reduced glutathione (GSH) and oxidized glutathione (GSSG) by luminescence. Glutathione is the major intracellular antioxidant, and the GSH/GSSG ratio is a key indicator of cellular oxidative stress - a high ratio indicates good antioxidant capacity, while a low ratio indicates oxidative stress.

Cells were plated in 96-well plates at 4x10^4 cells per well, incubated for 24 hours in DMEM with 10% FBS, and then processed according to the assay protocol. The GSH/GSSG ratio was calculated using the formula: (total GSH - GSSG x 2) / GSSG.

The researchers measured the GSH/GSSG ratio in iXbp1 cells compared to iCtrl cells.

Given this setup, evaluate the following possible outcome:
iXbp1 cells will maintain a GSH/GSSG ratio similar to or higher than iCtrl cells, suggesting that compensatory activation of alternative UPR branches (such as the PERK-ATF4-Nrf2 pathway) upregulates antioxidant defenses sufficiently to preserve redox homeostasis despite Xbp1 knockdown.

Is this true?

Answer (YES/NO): NO